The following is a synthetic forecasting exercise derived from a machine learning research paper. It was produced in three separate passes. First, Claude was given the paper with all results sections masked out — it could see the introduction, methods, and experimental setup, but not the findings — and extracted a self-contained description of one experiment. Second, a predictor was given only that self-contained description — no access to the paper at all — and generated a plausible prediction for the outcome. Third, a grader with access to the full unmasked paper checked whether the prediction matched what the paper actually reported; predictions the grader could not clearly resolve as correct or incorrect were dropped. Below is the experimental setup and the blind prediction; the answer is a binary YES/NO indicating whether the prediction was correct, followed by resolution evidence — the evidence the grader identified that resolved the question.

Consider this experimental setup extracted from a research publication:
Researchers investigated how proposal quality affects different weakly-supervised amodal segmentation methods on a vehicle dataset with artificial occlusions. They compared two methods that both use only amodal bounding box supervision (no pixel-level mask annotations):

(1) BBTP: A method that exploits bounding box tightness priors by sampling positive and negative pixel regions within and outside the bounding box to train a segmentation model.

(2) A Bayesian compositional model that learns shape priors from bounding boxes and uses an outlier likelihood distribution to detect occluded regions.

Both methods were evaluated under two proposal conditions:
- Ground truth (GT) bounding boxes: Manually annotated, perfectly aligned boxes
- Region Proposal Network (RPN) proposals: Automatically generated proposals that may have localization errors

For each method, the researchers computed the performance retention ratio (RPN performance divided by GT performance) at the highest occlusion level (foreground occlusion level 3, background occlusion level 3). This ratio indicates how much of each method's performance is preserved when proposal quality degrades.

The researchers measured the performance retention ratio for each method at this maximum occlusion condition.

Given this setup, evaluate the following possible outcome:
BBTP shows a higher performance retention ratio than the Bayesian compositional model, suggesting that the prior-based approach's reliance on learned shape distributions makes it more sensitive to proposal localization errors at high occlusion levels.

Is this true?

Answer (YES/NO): YES